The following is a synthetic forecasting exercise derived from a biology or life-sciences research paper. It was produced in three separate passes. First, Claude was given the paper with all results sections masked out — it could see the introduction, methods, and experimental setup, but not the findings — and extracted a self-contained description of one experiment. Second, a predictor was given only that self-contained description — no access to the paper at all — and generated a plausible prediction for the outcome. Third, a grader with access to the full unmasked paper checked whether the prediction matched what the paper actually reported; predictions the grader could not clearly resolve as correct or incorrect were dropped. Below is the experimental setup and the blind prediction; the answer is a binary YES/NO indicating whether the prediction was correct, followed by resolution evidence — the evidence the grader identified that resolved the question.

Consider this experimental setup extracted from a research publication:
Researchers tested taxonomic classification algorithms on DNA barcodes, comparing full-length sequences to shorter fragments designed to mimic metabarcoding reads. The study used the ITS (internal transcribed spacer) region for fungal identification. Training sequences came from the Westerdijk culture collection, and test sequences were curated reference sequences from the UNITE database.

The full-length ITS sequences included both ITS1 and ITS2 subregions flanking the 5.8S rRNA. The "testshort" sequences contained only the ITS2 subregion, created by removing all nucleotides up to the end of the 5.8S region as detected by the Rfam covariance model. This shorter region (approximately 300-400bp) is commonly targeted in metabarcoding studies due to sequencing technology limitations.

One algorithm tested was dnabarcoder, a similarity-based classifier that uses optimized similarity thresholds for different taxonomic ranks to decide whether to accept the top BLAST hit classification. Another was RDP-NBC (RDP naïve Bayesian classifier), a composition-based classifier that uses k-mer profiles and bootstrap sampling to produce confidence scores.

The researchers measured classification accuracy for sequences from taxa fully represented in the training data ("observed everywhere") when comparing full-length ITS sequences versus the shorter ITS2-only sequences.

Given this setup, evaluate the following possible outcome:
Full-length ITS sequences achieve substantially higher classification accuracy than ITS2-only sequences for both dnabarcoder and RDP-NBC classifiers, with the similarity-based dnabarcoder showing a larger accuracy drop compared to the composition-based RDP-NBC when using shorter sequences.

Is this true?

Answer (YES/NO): YES